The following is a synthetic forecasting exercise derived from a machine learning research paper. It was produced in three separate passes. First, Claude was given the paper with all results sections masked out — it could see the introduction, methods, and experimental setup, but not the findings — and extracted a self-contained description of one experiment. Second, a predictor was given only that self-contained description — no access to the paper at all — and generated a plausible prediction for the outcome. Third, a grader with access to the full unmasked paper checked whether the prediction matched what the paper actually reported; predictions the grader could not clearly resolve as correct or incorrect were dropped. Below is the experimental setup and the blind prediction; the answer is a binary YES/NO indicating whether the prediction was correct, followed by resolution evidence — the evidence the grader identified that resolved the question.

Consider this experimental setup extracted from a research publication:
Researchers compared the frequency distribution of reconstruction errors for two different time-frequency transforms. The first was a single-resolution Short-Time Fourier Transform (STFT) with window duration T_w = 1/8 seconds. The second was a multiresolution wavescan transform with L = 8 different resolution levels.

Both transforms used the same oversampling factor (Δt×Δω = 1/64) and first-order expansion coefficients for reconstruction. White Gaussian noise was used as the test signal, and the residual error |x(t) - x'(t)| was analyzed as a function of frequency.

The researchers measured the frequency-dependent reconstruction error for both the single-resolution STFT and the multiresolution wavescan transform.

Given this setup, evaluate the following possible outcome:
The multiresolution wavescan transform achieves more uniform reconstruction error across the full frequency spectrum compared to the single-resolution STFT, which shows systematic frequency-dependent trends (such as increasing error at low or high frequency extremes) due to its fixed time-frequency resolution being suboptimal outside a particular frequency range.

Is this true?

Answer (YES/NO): YES